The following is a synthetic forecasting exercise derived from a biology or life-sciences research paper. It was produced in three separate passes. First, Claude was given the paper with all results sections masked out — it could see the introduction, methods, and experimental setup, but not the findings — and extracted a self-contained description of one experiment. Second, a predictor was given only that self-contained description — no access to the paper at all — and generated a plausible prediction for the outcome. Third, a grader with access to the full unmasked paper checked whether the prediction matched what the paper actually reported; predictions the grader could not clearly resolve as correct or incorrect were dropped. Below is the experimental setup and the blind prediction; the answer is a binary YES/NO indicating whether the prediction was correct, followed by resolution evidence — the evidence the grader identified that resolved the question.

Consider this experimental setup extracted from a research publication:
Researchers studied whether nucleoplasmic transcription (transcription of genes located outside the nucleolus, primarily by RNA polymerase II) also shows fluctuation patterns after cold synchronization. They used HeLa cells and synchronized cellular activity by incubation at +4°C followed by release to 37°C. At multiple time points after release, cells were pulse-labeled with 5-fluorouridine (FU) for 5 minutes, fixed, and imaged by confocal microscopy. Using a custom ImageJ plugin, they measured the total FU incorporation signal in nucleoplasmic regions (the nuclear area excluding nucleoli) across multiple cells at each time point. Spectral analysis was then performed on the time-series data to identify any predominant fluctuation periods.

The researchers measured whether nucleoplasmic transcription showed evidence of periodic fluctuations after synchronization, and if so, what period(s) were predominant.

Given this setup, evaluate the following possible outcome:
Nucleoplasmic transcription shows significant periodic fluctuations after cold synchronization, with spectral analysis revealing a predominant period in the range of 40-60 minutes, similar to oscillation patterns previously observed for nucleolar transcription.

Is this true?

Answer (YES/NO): NO